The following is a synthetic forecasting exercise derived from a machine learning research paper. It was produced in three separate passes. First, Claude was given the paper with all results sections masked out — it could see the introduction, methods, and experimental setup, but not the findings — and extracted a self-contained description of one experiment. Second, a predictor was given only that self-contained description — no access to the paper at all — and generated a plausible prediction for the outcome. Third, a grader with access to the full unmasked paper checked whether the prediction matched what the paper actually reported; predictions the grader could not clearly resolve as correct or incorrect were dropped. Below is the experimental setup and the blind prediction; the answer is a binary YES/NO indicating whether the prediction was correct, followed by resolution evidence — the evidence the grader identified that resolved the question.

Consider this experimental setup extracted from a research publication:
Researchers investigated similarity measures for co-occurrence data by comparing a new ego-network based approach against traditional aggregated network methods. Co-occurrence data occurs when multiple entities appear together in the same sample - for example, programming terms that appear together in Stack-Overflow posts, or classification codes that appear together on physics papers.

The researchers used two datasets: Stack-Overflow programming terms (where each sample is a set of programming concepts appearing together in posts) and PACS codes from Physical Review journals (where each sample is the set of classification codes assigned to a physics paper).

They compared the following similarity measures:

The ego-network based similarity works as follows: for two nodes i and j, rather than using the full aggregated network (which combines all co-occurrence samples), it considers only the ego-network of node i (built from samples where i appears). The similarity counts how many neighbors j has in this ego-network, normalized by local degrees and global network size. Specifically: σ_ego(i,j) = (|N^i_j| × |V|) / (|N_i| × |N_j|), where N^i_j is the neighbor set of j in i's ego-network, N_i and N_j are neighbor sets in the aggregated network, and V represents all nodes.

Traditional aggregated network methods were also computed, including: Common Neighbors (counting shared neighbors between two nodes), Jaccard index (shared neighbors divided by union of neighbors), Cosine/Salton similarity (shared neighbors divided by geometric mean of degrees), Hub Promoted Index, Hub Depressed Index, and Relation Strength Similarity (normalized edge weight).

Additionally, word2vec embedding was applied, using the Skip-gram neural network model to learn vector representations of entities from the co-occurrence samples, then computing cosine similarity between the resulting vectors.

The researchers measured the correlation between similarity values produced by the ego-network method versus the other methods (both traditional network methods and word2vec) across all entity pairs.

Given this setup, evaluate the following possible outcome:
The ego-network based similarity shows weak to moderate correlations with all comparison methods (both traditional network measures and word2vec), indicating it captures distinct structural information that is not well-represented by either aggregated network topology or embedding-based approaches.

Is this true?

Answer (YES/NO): YES